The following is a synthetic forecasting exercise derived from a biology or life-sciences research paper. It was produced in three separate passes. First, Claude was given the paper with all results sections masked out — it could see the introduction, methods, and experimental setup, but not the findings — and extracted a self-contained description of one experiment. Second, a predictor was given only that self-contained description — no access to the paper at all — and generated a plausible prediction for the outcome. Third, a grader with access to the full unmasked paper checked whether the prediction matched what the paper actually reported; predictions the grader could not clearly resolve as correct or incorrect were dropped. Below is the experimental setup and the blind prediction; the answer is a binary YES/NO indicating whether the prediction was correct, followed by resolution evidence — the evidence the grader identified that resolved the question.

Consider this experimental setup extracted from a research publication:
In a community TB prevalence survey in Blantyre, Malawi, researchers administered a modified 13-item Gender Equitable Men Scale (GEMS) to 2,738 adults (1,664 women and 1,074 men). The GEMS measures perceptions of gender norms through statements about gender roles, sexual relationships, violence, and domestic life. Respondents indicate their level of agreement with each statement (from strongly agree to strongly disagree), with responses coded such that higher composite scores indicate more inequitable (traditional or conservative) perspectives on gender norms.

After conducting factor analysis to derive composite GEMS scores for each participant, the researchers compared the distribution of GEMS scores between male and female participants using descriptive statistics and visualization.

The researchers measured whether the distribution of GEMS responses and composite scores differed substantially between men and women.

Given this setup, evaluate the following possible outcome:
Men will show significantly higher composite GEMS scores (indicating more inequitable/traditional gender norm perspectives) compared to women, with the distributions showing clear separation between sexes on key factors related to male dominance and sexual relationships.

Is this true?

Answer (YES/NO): NO